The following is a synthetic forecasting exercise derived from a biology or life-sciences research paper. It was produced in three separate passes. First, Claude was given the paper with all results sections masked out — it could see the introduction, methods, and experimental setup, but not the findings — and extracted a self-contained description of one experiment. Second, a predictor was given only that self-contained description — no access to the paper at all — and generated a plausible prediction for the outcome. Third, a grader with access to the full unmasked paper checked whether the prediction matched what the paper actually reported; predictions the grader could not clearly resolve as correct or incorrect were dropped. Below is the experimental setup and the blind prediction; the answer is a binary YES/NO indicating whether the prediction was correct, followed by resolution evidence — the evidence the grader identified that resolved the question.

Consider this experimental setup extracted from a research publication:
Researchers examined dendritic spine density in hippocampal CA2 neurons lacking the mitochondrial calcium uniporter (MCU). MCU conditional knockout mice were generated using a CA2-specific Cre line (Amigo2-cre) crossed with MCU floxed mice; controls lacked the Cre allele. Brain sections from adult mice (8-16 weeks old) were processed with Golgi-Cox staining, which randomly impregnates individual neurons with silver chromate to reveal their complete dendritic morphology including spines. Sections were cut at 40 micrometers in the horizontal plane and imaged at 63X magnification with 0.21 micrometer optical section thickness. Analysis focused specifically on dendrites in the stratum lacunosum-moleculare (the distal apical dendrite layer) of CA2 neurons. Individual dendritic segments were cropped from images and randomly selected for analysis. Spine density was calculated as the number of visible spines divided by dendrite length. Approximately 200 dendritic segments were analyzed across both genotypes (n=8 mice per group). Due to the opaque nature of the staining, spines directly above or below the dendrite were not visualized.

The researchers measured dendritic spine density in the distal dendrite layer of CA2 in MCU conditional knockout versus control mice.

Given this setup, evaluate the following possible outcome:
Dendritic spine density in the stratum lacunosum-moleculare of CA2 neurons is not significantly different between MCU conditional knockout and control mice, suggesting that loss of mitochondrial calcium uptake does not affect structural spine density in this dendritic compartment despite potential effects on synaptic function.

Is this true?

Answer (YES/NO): NO